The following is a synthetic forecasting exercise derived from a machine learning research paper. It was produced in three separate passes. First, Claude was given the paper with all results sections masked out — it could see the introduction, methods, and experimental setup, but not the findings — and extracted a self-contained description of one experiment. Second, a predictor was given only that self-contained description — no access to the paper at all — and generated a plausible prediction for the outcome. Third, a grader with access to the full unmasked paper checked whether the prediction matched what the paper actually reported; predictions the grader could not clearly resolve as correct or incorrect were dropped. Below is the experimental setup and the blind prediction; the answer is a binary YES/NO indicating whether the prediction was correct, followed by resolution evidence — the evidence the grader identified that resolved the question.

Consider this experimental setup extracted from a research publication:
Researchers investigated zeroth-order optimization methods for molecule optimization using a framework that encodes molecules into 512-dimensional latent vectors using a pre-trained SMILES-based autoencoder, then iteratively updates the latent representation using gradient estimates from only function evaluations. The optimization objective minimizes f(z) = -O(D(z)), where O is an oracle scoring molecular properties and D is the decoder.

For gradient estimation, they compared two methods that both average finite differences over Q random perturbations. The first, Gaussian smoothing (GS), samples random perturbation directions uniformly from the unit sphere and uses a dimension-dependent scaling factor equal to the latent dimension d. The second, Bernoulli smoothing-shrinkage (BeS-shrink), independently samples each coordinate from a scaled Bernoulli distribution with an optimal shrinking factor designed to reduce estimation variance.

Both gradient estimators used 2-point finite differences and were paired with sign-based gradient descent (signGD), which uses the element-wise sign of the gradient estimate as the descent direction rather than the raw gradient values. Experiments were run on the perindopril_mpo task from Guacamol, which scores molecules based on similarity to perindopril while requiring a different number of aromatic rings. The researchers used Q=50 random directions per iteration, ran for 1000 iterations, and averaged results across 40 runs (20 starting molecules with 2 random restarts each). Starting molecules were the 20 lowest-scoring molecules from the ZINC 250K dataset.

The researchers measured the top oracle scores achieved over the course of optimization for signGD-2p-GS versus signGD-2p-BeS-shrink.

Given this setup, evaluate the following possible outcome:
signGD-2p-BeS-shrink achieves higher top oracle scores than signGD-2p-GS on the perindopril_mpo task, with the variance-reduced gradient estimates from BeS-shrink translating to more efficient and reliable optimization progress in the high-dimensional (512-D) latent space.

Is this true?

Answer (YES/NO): NO